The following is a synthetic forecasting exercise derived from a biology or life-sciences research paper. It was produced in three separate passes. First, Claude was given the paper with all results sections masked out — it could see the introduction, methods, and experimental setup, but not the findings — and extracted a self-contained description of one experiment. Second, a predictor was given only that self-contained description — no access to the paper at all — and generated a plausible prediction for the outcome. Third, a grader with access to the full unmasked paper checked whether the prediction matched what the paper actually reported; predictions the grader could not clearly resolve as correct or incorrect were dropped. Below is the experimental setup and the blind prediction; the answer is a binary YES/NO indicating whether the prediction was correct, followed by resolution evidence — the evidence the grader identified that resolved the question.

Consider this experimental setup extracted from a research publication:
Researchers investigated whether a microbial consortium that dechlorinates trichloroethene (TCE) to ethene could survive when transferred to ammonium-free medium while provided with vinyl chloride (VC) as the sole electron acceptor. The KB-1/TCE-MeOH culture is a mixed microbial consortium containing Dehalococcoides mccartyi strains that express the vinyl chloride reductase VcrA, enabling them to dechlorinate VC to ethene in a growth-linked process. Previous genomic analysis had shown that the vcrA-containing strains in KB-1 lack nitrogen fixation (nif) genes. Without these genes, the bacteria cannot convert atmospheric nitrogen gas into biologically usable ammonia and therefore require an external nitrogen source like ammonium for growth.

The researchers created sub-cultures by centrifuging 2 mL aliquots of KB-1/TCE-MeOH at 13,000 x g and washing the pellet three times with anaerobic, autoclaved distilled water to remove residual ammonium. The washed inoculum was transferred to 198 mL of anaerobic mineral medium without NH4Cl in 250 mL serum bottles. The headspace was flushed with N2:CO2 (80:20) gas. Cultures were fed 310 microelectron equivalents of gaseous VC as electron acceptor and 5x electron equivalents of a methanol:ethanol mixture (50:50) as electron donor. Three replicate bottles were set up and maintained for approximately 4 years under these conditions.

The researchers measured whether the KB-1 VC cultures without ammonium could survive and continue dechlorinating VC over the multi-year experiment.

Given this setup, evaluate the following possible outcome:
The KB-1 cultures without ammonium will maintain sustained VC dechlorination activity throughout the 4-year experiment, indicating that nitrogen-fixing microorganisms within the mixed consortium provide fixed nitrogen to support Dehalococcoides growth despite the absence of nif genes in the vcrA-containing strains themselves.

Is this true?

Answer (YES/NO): YES